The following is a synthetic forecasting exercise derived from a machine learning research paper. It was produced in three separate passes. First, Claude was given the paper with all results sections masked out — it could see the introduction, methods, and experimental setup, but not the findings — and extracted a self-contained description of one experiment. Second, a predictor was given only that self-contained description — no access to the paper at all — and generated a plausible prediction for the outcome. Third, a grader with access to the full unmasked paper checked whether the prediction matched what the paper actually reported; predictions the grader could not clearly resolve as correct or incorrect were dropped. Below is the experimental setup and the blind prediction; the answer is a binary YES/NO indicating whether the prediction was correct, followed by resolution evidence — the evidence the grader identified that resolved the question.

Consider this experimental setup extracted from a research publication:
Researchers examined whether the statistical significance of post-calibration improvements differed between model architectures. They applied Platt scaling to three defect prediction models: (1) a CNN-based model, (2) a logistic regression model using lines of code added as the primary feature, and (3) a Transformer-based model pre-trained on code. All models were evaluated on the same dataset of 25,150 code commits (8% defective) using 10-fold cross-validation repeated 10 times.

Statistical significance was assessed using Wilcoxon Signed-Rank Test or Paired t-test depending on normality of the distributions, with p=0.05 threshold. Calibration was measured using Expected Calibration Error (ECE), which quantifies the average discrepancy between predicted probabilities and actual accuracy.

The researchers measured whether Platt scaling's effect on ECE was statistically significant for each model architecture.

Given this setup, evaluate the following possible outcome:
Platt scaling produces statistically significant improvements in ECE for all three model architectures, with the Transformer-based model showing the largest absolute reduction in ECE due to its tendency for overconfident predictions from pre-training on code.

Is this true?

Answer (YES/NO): NO